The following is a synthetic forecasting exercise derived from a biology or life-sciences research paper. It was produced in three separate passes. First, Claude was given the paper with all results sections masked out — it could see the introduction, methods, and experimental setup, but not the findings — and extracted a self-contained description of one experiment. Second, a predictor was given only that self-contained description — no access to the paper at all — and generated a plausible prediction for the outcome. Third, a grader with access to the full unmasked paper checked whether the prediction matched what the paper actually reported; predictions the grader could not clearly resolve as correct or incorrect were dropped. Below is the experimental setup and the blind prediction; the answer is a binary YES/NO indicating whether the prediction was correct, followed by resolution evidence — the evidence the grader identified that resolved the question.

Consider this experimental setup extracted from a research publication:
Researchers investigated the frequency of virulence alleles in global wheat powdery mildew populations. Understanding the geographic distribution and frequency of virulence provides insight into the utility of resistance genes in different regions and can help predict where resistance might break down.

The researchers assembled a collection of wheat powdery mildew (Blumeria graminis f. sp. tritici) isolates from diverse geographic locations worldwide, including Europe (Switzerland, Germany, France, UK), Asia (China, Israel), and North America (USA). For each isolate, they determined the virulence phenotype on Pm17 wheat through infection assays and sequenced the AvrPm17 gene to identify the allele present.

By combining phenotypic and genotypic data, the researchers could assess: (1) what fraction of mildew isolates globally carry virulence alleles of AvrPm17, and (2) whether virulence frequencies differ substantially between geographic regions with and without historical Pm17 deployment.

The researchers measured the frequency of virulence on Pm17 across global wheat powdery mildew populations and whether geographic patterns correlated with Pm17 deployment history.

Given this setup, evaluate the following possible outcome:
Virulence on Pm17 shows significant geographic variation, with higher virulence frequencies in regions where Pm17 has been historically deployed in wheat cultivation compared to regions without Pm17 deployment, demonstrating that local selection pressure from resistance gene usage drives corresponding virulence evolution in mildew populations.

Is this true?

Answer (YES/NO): NO